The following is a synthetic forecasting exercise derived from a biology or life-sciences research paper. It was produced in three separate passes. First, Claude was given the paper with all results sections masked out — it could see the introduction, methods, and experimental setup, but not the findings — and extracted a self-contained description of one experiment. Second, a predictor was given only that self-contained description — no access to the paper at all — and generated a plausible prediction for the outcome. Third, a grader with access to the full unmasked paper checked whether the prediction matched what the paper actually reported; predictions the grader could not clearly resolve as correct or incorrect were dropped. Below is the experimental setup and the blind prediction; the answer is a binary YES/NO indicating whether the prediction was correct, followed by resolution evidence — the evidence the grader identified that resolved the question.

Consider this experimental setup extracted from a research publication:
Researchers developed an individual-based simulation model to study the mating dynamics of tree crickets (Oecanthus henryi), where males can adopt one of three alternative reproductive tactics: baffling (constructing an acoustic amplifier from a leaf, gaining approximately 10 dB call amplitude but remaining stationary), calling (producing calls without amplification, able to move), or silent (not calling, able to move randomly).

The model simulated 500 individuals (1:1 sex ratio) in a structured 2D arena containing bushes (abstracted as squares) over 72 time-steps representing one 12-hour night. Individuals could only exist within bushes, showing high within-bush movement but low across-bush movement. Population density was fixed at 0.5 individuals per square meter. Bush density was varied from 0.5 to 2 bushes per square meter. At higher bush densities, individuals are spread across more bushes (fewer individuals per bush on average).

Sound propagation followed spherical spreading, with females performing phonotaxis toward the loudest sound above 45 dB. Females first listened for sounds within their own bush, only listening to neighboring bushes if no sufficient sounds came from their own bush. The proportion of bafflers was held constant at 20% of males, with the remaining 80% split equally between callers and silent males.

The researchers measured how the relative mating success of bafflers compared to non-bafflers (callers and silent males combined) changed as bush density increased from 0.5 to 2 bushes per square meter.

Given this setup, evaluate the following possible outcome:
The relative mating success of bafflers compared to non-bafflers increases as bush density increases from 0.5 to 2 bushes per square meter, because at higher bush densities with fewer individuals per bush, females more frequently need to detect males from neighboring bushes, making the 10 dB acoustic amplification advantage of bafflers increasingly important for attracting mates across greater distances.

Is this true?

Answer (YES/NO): NO